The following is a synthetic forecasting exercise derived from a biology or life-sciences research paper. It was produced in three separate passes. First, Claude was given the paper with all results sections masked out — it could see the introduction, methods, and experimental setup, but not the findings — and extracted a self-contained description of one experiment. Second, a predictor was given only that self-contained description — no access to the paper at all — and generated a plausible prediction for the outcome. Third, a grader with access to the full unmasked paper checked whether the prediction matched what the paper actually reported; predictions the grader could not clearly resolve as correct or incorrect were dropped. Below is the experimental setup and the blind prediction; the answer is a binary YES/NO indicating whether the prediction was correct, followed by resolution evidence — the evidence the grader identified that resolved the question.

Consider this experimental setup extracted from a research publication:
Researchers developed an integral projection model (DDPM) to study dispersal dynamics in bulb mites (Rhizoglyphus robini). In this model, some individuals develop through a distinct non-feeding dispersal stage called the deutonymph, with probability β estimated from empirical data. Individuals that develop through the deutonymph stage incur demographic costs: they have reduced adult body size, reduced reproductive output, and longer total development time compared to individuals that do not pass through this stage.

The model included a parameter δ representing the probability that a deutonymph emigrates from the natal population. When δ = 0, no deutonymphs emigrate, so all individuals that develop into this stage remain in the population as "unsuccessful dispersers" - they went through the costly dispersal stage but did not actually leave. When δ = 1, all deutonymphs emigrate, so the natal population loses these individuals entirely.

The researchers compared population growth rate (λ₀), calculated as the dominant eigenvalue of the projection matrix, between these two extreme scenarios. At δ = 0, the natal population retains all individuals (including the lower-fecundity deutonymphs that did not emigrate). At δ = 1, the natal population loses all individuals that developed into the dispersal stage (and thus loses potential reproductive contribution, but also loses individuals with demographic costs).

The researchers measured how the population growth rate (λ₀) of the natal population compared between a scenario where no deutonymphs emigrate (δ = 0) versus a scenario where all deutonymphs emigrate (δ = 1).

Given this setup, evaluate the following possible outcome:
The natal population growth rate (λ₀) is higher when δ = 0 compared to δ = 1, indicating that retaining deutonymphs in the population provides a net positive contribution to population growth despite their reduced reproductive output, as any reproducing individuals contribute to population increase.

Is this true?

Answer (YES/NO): YES